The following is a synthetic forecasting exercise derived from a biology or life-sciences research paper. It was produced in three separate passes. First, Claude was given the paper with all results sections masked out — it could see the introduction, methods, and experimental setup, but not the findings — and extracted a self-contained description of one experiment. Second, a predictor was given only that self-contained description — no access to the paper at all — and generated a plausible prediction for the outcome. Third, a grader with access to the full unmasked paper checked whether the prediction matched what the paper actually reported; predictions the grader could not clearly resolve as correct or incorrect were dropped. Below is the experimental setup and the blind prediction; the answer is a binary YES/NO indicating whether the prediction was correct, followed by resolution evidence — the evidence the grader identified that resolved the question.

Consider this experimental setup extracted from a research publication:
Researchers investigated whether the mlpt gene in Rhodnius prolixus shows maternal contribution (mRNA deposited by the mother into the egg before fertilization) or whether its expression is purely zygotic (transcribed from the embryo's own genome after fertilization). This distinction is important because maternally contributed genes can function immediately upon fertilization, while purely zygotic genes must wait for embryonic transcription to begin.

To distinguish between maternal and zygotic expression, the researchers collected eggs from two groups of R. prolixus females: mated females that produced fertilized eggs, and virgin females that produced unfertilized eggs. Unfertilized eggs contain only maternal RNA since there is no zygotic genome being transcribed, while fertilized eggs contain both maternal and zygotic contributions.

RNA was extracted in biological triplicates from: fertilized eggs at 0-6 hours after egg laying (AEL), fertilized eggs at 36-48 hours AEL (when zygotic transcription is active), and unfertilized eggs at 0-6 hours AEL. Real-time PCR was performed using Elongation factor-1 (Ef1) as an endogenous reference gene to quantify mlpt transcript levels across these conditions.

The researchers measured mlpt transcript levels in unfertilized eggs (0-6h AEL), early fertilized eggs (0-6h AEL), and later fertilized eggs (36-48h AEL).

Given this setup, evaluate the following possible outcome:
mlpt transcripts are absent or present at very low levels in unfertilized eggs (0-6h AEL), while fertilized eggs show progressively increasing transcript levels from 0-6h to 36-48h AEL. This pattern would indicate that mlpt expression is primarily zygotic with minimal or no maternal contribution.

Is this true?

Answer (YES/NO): NO